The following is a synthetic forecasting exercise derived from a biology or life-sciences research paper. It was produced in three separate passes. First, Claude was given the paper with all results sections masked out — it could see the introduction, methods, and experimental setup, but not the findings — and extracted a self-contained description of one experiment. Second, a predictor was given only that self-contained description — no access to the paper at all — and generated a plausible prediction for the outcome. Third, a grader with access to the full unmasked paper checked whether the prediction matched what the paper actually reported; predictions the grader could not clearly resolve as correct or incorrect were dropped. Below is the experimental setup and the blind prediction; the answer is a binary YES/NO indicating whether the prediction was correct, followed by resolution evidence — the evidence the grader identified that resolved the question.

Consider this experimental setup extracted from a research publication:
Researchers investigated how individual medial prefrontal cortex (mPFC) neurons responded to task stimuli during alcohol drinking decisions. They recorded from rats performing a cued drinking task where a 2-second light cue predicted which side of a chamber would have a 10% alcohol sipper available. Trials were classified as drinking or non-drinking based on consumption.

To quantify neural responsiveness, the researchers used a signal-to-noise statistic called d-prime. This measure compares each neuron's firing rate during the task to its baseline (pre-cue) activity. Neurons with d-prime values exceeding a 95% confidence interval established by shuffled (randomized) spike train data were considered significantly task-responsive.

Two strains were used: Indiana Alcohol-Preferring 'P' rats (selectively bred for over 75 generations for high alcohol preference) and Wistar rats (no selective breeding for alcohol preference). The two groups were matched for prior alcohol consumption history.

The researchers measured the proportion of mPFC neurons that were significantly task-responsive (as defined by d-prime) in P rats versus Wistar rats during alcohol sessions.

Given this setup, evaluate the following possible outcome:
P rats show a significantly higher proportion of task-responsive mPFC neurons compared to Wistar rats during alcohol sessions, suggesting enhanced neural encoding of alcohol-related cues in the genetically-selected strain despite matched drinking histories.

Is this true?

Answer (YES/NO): NO